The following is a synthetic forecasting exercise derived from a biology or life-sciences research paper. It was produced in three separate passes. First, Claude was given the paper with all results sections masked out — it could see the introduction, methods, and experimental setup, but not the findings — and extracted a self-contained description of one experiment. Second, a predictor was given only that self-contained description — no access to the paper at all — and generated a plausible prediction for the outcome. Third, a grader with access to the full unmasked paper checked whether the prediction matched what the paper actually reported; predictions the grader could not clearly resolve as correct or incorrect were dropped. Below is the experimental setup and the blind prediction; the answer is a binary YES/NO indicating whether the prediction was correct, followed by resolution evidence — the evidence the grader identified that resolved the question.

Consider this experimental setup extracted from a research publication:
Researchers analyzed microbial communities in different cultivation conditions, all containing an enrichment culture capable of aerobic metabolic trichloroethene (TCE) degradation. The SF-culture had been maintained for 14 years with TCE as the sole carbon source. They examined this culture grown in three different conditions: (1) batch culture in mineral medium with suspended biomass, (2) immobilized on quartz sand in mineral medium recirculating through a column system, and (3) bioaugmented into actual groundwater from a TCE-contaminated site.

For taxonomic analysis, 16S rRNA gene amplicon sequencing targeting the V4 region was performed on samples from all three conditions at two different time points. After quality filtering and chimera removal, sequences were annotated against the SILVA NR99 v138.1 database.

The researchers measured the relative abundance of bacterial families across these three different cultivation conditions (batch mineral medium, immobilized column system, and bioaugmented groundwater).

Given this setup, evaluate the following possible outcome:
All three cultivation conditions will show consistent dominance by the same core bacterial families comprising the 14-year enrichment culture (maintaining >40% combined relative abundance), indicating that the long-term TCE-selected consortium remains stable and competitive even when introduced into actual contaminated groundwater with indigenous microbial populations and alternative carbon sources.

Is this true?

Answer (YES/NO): NO